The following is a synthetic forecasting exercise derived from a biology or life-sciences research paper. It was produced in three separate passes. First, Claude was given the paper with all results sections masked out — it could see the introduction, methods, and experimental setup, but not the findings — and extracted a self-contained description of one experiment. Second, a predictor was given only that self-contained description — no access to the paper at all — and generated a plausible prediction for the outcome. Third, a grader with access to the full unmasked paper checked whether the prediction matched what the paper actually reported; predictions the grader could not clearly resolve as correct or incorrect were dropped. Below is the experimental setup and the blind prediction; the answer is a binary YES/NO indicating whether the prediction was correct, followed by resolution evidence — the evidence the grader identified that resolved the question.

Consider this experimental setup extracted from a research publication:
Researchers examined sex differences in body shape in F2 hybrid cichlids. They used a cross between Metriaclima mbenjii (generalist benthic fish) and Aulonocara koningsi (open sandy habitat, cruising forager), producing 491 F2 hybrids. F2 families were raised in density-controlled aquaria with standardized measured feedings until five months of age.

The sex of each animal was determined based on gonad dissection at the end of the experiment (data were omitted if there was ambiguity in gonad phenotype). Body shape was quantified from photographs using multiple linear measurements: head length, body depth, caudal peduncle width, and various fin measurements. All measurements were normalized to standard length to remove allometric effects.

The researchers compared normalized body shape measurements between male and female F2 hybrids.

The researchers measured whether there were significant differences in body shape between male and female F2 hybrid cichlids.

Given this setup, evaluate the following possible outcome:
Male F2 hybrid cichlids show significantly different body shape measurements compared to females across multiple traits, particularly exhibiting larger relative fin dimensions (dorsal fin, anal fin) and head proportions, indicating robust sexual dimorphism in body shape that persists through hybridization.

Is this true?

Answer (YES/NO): NO